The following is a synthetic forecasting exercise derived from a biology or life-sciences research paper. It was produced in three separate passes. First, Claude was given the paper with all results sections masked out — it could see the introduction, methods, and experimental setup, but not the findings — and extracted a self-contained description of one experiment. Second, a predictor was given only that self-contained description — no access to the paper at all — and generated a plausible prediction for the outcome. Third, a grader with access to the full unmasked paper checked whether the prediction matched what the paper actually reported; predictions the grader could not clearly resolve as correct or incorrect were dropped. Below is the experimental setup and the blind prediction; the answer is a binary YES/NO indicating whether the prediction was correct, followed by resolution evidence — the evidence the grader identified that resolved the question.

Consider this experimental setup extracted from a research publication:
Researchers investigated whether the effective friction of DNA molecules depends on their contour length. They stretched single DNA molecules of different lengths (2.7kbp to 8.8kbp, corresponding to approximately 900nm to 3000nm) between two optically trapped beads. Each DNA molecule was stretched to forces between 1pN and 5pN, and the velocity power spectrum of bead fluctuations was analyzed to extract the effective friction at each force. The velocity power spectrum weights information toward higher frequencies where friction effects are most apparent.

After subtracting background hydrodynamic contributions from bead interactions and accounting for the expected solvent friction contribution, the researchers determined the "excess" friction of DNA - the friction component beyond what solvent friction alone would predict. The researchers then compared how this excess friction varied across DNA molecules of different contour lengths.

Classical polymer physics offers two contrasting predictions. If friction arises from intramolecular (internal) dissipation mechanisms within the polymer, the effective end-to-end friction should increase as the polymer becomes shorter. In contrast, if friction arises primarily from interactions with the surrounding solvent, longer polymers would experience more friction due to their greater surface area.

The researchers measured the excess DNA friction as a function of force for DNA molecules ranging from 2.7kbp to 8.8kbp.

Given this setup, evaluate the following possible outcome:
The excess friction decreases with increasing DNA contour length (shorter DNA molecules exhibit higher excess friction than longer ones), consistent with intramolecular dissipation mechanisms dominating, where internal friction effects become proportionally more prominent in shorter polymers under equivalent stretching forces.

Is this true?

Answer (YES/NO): YES